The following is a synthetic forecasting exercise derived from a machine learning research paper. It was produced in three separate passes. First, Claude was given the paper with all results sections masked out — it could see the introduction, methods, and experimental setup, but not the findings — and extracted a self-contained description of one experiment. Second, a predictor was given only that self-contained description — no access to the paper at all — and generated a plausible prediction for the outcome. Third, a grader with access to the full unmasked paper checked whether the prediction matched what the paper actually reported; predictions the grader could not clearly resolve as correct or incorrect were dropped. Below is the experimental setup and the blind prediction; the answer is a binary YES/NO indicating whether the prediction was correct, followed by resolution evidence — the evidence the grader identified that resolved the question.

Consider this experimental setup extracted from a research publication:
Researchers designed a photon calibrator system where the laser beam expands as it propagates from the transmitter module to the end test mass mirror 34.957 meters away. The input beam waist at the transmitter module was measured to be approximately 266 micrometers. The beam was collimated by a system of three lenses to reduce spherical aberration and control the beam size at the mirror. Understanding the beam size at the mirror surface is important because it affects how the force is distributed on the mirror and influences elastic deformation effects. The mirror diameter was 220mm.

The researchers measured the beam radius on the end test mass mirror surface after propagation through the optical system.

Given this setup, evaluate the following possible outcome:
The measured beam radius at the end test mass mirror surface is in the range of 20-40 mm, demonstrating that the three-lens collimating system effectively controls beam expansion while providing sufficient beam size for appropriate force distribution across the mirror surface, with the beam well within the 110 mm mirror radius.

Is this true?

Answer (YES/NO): NO